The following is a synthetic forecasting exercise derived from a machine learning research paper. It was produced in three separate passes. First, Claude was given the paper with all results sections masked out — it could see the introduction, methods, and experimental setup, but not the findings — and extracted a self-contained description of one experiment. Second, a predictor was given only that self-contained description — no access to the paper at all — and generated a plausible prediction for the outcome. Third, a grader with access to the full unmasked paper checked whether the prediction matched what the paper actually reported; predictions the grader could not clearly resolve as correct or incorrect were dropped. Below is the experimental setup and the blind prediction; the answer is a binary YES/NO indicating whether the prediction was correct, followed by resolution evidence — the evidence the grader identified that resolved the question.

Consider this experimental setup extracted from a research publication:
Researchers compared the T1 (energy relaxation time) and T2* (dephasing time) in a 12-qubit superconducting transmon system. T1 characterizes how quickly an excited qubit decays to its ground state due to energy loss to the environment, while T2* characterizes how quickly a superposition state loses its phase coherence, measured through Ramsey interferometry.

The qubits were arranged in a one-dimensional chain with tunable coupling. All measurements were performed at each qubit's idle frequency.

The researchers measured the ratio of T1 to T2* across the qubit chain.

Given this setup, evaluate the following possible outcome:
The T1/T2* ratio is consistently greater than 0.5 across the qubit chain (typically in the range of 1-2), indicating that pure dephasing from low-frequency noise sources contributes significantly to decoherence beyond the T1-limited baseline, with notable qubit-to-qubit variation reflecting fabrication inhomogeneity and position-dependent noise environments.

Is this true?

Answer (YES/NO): NO